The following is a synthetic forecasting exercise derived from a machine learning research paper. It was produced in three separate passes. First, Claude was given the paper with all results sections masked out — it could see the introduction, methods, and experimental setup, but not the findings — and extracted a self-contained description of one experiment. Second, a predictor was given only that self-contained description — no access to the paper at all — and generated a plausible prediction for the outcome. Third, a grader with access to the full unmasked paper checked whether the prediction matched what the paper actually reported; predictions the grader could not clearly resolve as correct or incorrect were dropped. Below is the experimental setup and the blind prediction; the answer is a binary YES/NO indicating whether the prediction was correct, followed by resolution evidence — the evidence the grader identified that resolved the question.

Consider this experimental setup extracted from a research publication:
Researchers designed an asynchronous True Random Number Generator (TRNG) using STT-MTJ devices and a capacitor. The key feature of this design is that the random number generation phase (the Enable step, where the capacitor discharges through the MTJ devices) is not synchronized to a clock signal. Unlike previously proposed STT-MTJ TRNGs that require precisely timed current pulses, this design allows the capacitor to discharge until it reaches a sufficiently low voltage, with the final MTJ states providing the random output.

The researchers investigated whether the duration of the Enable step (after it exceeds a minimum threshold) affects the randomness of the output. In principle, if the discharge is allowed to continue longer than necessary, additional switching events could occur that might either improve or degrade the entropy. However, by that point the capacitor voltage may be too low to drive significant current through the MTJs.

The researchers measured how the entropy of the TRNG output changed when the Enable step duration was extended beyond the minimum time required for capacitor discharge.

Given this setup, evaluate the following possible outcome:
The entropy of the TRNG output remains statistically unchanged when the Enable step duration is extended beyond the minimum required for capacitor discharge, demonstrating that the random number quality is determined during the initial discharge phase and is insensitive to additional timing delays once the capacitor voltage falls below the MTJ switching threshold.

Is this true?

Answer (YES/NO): YES